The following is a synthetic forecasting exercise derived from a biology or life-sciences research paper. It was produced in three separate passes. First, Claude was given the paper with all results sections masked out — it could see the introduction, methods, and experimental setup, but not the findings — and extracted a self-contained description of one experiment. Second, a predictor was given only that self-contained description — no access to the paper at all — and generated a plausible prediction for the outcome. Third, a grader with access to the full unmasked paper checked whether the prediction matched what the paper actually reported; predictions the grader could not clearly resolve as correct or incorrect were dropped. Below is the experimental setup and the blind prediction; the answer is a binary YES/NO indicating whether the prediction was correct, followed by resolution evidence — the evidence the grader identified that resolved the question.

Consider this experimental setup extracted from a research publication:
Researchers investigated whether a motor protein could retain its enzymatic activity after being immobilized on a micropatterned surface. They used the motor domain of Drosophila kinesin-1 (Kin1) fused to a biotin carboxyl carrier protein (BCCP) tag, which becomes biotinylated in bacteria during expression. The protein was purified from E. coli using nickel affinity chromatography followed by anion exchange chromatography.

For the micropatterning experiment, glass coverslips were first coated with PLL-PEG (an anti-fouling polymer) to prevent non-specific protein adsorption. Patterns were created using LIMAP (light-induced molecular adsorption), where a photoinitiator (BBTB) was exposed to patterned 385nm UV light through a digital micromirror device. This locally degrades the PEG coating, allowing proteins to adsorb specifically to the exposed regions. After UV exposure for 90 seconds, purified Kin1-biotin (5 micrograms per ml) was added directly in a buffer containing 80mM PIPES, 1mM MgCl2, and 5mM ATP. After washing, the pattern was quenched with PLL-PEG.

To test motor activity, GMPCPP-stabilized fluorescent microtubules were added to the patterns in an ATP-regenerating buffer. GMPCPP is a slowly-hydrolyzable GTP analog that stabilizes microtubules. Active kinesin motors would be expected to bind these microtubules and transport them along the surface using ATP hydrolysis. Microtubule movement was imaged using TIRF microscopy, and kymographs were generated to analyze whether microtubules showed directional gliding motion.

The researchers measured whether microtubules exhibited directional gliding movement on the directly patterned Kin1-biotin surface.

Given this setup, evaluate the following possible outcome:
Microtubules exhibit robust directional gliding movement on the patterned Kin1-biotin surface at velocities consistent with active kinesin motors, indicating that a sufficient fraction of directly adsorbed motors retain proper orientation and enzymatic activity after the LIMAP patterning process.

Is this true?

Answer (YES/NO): NO